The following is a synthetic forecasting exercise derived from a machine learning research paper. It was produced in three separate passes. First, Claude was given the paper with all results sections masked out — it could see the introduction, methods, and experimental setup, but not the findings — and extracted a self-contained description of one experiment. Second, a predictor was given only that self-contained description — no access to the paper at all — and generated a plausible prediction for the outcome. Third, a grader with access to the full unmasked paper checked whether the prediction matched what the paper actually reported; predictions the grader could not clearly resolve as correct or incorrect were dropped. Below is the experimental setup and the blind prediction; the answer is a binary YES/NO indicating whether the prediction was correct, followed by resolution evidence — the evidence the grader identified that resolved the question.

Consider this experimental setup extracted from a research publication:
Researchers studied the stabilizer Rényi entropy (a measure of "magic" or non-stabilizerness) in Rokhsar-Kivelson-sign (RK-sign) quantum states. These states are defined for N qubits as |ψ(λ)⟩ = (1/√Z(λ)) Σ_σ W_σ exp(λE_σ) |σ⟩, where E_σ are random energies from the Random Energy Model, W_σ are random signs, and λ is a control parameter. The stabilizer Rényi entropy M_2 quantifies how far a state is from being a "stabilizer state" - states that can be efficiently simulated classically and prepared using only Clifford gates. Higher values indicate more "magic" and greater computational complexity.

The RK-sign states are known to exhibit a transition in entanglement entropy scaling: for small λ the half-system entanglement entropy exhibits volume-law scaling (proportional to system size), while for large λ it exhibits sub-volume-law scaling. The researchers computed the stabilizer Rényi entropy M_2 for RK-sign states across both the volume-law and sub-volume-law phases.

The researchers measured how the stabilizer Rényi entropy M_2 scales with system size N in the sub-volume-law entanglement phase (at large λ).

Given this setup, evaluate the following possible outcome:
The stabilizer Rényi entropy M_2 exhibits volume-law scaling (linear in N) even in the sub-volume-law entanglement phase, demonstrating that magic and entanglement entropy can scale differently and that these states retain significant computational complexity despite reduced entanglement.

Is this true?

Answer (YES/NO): YES